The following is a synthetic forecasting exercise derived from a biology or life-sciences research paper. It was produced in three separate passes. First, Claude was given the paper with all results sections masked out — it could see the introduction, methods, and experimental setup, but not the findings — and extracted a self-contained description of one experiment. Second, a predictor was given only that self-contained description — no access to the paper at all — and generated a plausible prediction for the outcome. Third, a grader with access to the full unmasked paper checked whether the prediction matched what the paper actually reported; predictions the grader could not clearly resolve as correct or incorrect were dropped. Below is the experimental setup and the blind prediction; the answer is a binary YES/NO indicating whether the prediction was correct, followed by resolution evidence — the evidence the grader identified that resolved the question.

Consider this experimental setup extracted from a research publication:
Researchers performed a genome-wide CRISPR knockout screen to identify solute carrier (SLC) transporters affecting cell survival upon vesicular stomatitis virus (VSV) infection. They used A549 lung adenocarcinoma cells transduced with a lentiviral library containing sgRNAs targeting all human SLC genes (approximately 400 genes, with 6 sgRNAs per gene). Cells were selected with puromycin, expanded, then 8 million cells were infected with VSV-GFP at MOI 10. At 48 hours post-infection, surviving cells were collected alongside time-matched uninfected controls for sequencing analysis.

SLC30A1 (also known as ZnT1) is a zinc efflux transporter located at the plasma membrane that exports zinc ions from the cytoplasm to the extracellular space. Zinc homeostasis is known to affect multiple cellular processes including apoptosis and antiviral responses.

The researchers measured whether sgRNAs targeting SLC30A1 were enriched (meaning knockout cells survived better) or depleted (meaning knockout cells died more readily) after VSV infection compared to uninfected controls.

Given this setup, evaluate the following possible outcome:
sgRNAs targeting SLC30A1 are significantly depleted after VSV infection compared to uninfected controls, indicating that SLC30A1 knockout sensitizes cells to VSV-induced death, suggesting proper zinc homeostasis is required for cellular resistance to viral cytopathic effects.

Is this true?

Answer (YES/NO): NO